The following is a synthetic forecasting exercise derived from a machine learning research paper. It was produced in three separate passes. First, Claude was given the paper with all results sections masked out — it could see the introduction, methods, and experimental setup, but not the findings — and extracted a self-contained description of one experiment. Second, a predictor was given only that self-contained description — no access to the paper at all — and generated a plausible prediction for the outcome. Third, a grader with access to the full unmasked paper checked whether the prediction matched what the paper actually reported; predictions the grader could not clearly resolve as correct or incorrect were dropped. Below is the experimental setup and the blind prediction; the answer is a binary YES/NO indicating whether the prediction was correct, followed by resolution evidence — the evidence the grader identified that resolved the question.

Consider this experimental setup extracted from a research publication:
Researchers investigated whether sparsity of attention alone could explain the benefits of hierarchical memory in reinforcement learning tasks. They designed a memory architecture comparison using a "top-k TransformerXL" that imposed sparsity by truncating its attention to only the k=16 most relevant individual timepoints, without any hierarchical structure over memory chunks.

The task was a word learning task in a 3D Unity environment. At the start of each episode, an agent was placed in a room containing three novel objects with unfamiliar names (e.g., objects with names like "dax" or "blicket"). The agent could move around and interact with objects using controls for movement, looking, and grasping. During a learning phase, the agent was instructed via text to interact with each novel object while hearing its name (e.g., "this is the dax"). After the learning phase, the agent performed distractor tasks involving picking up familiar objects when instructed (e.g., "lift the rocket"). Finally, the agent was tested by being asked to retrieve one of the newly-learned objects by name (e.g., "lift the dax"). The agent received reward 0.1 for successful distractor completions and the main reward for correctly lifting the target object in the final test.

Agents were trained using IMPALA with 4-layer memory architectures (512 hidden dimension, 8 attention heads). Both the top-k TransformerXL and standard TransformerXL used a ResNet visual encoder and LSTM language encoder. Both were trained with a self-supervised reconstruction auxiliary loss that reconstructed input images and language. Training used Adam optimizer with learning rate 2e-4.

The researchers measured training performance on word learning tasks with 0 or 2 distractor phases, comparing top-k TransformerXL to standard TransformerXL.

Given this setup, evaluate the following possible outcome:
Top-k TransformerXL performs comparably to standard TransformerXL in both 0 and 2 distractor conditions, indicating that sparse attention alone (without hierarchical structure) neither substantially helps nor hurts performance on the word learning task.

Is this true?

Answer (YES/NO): NO